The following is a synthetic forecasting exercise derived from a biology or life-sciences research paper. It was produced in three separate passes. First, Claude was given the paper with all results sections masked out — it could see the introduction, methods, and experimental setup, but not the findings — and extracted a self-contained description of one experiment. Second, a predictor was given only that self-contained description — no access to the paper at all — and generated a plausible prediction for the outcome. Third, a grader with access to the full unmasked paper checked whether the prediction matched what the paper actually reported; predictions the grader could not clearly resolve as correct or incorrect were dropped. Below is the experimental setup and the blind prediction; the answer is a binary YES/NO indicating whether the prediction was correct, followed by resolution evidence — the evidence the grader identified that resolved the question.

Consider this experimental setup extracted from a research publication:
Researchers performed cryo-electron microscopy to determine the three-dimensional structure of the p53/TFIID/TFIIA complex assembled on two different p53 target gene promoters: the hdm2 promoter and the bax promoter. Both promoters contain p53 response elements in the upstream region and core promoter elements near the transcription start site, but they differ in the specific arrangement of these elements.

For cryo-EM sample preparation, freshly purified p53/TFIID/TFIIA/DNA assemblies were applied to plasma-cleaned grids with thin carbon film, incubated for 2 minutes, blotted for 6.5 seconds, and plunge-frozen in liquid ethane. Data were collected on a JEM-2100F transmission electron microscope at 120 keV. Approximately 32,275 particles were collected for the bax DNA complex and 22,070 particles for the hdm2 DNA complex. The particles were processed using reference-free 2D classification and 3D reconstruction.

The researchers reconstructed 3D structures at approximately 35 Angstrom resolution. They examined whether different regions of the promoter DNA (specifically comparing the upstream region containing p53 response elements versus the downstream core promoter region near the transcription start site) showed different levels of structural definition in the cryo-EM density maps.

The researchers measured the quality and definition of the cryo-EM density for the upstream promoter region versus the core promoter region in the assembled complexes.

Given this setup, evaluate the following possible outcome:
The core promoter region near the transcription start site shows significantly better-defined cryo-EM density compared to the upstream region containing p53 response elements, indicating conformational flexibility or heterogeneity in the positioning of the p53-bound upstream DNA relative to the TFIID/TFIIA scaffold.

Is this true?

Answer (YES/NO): YES